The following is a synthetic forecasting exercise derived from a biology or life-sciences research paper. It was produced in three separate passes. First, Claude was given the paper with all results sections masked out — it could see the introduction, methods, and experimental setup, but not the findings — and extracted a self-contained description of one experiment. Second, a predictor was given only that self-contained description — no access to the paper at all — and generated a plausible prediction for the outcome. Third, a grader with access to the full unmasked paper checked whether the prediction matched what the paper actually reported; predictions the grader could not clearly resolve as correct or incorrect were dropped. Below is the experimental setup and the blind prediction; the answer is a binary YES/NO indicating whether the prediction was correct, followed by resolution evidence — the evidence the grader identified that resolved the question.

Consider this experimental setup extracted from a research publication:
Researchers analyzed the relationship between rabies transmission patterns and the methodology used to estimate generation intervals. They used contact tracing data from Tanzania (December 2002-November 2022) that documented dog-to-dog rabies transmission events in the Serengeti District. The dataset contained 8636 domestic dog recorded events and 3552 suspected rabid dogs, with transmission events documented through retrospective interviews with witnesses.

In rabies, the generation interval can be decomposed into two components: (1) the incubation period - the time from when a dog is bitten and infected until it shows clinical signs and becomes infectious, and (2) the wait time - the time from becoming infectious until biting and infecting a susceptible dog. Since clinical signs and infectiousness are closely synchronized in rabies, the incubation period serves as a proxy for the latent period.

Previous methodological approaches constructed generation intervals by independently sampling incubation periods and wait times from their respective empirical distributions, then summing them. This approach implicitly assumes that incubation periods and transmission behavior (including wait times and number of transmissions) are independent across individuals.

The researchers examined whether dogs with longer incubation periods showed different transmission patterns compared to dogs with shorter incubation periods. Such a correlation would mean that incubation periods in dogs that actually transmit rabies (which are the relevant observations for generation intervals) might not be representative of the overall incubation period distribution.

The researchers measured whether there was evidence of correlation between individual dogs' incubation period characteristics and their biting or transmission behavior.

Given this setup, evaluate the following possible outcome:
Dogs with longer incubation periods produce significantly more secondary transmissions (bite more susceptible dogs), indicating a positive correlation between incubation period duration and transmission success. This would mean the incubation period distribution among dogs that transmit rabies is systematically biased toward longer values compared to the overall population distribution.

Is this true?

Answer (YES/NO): YES